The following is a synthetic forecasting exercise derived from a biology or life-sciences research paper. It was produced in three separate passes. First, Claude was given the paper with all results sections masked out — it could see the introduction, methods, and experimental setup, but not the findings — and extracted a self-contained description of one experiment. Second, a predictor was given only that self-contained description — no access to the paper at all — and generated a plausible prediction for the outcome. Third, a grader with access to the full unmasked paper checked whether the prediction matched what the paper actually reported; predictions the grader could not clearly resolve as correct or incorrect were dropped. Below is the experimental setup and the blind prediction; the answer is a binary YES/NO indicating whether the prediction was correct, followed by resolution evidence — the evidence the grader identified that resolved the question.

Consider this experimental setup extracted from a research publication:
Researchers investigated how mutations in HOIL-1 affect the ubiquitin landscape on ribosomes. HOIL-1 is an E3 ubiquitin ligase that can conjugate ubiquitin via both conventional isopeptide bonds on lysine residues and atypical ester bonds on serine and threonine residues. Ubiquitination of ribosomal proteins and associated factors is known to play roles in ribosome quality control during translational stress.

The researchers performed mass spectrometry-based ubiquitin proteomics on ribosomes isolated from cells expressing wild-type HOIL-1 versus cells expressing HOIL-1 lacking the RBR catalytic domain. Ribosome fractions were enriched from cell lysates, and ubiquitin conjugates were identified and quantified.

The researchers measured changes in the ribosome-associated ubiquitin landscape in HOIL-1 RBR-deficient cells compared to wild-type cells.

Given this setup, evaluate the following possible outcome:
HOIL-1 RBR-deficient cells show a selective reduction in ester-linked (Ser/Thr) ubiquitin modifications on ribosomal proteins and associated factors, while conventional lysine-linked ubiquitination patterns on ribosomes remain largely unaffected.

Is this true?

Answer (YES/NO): NO